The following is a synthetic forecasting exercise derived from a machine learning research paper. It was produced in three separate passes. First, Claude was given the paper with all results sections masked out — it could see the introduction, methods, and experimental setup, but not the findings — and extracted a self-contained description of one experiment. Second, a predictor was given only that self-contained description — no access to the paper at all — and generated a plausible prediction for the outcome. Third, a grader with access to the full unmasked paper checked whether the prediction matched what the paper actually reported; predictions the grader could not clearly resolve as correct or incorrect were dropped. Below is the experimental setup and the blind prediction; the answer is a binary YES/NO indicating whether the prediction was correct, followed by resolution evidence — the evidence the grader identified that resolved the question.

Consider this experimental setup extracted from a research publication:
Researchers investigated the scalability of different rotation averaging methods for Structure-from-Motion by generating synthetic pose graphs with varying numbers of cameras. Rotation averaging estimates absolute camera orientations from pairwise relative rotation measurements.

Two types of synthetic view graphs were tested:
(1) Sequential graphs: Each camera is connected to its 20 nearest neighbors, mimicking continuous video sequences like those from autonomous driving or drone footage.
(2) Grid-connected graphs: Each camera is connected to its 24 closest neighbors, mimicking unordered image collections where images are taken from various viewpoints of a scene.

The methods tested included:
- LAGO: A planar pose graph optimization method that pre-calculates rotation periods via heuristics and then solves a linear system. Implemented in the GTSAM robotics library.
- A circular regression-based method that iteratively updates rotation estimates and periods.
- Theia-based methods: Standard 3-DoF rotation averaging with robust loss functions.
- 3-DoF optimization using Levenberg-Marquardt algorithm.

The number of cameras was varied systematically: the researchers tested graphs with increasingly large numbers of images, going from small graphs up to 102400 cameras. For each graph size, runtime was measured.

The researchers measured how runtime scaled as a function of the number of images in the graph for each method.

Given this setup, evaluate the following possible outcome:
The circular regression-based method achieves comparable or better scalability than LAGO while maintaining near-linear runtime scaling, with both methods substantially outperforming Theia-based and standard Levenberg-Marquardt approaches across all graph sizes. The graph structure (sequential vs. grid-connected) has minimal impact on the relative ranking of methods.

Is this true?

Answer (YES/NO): NO